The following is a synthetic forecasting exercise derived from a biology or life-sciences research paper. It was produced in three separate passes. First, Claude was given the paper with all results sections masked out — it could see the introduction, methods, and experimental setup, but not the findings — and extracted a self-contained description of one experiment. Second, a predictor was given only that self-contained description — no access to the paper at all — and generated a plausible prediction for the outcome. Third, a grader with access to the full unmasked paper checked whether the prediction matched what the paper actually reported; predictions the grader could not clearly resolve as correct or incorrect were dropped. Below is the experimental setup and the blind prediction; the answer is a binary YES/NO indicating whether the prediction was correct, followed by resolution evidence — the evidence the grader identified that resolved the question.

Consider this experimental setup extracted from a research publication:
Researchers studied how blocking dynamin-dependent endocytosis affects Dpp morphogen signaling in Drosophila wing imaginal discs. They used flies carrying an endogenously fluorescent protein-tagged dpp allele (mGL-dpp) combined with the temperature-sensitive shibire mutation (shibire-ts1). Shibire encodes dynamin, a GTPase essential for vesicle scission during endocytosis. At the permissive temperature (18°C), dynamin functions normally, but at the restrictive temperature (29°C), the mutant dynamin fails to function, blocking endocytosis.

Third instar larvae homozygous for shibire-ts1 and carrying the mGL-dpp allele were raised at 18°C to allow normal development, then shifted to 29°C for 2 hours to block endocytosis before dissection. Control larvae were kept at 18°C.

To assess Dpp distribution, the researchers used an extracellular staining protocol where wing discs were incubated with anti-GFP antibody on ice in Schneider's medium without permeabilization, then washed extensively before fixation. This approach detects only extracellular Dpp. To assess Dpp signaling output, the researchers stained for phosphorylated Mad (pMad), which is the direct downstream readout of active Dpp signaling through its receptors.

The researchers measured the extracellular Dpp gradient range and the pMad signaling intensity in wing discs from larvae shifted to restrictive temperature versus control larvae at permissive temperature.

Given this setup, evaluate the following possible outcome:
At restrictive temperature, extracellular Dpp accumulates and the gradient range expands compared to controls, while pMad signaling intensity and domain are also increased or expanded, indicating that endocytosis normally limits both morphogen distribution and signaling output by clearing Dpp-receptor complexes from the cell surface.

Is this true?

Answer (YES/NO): NO